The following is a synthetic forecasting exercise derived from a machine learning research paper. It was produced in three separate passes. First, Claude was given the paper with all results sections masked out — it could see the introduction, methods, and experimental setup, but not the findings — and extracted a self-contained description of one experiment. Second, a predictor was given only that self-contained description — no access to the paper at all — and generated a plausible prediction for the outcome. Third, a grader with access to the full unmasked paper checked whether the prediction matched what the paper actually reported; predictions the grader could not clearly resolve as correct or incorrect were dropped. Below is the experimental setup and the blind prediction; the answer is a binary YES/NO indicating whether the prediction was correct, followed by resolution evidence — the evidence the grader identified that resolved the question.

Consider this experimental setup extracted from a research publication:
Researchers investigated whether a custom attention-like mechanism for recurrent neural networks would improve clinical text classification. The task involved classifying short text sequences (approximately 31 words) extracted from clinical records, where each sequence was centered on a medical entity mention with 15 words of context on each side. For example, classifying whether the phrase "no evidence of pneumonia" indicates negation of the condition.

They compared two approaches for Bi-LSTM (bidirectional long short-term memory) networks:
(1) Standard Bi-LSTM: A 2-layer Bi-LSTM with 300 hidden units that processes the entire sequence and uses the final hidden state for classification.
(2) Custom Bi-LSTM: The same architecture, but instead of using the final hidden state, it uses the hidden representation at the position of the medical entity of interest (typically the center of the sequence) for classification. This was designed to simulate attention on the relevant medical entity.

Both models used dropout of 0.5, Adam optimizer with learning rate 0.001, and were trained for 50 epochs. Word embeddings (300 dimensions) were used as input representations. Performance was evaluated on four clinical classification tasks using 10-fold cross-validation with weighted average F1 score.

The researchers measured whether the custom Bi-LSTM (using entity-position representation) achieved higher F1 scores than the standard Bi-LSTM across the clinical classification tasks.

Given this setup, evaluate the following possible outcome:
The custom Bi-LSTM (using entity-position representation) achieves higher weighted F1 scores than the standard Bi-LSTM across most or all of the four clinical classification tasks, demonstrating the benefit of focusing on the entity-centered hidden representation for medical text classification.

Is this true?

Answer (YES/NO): YES